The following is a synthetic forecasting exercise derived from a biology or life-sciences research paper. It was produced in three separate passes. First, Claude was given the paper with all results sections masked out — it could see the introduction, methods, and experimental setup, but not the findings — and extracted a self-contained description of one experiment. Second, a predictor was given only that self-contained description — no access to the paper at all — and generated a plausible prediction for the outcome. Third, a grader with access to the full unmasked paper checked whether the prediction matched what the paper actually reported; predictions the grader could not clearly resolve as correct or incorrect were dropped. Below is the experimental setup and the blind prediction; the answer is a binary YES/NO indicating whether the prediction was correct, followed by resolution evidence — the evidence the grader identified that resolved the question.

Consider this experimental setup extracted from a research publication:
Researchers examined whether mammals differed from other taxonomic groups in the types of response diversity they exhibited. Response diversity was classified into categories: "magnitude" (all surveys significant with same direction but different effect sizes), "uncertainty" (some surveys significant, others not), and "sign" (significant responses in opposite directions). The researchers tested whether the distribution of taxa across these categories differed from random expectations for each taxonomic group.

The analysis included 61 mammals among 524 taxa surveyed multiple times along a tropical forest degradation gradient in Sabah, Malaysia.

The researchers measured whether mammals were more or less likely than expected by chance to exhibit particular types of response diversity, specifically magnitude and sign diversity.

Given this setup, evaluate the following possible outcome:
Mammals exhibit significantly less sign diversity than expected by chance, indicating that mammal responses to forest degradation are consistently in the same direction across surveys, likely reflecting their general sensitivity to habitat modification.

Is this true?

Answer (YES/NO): NO